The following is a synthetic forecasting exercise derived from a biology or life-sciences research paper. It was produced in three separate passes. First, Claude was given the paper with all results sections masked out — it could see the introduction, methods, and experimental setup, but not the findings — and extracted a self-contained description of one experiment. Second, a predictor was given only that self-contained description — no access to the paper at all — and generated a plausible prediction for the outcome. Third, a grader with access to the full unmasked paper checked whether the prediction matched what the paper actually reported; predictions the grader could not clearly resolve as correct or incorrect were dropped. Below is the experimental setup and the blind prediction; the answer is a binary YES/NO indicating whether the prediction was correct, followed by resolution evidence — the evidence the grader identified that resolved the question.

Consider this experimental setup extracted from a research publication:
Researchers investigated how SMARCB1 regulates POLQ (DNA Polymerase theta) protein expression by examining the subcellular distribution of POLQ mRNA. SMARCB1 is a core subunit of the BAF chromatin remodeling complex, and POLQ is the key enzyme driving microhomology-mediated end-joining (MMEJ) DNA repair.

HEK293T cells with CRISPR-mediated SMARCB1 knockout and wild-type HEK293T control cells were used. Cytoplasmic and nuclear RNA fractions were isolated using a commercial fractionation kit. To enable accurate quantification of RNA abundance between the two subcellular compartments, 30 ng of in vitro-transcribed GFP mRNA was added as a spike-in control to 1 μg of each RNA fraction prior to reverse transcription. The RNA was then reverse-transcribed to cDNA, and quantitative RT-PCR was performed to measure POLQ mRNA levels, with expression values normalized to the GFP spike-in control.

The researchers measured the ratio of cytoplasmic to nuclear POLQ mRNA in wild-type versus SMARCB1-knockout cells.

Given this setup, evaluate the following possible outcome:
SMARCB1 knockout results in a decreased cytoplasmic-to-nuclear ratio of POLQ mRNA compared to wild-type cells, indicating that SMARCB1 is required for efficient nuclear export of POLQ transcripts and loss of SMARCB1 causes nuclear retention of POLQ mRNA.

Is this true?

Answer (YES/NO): YES